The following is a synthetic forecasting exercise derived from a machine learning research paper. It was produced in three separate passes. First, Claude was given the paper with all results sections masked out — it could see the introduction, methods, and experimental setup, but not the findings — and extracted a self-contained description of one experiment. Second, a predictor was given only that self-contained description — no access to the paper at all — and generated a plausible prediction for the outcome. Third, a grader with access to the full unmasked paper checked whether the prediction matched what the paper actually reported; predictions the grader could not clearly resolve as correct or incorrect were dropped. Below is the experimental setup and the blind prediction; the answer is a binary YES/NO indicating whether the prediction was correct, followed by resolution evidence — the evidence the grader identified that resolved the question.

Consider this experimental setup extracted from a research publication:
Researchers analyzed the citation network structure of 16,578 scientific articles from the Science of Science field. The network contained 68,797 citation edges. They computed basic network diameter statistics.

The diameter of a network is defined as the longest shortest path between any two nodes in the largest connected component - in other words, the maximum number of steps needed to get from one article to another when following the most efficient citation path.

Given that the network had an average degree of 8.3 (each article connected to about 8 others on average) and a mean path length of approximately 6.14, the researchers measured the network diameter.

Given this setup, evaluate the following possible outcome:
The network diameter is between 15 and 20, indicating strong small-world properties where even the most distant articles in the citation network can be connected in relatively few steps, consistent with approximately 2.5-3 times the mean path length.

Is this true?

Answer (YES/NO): NO